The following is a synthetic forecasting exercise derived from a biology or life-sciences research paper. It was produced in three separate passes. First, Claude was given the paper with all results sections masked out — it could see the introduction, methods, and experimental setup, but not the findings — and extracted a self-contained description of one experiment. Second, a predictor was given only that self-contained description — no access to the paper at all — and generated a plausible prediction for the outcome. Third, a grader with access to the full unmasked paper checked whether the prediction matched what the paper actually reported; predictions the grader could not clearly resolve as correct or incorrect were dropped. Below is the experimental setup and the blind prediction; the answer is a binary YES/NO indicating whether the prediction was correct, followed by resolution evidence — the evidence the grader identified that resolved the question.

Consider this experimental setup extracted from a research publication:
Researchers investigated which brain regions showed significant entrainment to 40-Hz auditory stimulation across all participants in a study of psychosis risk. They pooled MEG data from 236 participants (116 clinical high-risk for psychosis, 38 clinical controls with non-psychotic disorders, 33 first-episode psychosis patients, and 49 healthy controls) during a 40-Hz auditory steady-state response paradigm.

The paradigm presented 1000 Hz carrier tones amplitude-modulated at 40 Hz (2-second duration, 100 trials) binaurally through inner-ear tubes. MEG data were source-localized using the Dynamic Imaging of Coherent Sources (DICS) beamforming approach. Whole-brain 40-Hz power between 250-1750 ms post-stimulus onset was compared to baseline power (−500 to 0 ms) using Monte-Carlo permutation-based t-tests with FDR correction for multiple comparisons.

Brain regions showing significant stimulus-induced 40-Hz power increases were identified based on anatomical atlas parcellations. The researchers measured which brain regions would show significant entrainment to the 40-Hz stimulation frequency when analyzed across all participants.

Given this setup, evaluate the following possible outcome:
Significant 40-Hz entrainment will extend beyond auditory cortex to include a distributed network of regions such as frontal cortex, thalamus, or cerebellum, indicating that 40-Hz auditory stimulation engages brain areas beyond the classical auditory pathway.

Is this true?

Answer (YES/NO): YES